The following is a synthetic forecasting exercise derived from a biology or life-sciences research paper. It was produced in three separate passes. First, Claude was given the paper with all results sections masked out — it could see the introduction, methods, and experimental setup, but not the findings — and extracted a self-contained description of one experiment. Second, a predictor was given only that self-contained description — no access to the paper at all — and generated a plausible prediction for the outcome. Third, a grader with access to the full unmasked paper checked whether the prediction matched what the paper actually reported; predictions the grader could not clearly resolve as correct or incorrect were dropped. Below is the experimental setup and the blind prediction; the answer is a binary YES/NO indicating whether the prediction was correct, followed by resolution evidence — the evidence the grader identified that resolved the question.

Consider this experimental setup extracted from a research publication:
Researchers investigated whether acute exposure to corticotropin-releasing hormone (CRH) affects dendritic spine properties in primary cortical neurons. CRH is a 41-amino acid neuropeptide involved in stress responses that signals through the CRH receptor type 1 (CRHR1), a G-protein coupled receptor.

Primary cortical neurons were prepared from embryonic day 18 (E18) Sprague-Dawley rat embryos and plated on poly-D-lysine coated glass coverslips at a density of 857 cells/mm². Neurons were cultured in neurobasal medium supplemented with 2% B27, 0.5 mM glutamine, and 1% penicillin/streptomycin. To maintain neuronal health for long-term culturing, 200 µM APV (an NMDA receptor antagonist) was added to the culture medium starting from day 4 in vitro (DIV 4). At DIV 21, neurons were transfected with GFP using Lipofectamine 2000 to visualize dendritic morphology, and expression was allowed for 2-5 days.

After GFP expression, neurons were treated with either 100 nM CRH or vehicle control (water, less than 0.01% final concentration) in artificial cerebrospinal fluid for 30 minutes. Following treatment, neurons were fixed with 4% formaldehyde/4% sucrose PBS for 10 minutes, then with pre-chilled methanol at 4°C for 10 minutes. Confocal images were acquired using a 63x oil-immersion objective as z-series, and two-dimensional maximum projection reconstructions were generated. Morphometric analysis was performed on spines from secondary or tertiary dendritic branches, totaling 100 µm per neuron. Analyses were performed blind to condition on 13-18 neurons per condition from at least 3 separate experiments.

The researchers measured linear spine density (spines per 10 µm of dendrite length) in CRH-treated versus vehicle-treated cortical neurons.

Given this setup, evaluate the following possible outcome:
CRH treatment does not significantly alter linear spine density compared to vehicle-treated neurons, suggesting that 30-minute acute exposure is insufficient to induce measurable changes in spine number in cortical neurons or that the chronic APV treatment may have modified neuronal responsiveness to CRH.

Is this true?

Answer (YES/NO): NO